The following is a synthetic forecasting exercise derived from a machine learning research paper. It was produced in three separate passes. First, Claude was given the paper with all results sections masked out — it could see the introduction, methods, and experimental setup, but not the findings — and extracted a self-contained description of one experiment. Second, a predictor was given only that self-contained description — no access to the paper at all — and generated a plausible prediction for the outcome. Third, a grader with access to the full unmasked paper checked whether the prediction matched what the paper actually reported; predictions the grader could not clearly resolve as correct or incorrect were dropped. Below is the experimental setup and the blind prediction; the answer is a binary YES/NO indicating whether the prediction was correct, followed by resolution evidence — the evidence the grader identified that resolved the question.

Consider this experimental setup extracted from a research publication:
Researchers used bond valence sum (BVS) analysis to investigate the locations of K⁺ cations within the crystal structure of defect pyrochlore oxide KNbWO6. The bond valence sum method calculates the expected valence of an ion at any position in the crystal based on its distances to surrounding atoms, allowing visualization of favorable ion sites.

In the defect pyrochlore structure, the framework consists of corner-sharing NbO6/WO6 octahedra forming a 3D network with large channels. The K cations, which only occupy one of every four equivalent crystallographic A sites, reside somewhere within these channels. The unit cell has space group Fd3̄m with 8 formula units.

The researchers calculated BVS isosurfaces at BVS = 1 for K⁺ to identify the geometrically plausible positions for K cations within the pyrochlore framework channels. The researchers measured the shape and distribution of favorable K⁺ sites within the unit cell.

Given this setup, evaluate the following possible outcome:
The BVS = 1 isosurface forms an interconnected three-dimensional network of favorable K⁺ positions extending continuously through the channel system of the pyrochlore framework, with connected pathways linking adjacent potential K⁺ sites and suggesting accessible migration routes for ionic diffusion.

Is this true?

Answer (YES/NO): NO